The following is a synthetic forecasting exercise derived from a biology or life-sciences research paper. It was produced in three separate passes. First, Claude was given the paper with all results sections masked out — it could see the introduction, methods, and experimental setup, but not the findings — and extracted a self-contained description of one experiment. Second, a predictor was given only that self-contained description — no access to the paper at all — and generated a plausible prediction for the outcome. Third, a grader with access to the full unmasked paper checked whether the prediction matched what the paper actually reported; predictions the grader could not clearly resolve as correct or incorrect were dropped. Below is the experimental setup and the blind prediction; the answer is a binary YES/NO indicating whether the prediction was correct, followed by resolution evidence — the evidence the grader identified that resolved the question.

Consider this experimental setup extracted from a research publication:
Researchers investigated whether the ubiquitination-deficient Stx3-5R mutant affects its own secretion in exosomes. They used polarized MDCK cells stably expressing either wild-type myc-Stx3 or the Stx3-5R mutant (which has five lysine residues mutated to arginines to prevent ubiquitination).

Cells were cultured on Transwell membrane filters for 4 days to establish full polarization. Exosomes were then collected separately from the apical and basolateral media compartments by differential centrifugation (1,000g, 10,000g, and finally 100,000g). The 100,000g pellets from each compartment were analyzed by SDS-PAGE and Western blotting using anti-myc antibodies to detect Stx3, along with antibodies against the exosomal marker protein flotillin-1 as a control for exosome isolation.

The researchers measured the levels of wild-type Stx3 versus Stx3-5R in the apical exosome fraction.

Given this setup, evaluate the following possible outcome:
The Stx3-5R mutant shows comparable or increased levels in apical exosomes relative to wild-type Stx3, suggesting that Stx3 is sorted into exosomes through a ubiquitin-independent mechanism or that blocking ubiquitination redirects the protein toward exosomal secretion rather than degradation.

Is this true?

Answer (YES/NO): NO